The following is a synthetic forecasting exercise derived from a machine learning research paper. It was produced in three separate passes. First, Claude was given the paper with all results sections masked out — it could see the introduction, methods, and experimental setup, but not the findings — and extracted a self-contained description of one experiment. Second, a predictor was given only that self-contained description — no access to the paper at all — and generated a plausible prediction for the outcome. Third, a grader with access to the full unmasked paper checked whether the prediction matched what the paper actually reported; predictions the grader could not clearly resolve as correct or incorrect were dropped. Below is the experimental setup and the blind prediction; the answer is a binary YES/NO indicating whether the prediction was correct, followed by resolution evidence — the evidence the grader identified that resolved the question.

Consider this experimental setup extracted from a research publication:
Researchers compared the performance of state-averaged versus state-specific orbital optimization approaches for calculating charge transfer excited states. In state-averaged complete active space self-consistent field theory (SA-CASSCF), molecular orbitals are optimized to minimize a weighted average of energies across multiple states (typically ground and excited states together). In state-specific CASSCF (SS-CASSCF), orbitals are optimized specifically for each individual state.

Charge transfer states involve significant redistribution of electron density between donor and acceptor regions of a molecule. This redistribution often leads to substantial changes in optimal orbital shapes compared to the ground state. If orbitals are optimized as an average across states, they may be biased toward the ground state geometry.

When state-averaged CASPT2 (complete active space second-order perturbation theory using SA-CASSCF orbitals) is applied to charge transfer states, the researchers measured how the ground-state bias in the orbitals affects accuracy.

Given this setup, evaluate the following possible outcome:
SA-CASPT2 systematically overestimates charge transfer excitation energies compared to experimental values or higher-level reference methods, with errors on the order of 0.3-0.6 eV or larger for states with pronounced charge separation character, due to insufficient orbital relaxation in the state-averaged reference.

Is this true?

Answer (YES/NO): NO